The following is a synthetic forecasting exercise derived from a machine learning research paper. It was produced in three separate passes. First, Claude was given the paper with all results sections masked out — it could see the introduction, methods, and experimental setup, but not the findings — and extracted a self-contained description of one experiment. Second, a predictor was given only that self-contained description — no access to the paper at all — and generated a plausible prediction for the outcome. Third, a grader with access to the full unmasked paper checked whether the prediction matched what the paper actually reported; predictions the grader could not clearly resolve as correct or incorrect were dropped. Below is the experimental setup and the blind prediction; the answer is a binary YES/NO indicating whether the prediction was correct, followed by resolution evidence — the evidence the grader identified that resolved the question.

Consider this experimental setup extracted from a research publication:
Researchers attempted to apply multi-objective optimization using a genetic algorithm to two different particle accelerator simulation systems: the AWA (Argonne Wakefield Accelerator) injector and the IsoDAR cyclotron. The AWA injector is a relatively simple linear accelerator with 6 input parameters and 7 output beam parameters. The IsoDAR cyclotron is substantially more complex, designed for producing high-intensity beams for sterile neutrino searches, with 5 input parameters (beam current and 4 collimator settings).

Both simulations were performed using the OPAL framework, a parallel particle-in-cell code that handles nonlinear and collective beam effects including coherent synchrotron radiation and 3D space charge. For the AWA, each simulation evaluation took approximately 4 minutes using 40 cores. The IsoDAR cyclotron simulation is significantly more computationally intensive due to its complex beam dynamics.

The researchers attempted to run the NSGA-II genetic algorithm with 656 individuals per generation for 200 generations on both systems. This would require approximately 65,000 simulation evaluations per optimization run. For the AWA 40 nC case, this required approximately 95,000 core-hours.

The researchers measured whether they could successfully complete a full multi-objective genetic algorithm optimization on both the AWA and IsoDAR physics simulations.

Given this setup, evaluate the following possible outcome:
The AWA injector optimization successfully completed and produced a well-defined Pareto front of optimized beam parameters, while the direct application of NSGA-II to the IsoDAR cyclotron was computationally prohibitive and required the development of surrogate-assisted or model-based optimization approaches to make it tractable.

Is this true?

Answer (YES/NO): YES